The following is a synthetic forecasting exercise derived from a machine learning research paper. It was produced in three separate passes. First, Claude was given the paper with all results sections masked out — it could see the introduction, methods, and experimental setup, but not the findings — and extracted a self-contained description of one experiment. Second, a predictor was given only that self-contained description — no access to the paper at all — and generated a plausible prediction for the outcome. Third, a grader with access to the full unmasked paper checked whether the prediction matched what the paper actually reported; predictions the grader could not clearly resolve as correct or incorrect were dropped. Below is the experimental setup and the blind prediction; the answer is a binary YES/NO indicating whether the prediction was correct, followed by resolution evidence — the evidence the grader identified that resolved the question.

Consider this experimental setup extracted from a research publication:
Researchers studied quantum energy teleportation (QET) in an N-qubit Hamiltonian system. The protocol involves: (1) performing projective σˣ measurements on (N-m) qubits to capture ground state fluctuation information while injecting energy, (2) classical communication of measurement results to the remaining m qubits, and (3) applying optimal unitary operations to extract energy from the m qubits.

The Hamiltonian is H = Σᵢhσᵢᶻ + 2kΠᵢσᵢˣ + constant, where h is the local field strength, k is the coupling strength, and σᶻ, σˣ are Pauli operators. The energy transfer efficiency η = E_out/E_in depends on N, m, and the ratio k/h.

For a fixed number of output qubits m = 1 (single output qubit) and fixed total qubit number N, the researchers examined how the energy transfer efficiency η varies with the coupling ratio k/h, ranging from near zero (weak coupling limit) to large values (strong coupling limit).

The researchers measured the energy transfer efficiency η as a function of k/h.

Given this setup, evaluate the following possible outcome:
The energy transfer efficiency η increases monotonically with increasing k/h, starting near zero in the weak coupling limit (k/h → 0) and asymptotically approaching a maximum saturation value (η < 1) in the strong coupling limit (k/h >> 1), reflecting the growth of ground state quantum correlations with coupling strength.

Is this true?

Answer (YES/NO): YES